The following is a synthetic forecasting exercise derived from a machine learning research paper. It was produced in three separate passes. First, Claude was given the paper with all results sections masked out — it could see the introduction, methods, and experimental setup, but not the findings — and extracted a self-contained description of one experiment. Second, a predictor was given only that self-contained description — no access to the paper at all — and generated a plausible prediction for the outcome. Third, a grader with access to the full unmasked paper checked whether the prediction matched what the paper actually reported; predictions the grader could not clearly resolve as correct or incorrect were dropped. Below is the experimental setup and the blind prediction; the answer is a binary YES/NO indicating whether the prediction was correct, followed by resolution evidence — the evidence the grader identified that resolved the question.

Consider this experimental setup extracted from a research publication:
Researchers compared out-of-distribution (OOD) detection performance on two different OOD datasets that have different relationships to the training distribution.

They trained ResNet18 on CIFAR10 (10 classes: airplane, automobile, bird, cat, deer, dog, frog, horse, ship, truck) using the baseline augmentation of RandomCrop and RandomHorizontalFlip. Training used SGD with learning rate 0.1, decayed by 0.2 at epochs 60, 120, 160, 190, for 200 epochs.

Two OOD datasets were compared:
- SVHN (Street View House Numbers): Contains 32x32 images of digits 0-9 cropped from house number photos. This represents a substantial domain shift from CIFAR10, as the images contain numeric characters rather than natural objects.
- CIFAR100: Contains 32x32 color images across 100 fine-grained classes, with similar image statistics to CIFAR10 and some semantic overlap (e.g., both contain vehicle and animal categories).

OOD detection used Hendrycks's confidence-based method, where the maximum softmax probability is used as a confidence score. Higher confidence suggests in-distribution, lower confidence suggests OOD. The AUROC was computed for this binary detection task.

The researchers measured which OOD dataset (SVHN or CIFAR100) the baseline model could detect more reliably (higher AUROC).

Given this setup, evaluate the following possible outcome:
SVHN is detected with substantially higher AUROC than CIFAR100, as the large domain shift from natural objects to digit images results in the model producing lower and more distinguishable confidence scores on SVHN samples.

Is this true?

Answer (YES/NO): YES